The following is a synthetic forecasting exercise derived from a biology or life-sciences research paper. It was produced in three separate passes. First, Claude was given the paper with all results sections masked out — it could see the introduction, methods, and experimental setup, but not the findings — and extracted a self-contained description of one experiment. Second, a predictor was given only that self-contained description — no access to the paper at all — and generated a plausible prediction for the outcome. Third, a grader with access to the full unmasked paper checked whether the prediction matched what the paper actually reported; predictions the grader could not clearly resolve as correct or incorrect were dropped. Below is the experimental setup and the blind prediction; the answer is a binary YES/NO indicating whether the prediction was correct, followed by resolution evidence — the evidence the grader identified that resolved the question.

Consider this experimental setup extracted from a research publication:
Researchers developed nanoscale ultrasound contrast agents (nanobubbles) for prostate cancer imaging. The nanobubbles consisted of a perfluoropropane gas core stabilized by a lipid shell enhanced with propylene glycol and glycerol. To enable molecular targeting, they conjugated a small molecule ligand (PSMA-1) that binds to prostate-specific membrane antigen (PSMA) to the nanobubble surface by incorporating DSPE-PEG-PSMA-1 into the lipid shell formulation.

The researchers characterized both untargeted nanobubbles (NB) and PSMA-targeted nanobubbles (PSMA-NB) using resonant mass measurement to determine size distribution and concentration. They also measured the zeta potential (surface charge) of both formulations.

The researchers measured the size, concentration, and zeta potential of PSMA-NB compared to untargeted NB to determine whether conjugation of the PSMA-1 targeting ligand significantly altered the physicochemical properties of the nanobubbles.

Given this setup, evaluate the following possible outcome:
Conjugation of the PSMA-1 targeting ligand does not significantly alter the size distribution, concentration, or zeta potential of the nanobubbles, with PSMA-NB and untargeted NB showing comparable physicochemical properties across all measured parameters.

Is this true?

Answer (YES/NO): YES